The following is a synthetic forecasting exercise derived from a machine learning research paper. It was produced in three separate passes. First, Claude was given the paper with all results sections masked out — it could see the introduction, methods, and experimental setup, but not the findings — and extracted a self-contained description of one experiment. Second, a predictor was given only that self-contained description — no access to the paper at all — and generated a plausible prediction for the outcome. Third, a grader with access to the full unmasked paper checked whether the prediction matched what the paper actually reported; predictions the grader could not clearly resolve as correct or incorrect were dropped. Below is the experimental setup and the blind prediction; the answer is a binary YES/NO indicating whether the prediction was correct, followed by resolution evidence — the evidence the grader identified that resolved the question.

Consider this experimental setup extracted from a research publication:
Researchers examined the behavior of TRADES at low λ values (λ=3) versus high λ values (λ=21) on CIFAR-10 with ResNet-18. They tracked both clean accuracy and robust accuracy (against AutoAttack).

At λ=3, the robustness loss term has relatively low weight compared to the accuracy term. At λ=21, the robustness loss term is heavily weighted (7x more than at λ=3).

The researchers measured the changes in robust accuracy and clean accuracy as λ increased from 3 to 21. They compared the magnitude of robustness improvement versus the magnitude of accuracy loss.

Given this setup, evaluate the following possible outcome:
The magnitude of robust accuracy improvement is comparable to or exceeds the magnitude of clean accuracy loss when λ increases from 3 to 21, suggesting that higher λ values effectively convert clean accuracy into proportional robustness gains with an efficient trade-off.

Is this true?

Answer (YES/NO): NO